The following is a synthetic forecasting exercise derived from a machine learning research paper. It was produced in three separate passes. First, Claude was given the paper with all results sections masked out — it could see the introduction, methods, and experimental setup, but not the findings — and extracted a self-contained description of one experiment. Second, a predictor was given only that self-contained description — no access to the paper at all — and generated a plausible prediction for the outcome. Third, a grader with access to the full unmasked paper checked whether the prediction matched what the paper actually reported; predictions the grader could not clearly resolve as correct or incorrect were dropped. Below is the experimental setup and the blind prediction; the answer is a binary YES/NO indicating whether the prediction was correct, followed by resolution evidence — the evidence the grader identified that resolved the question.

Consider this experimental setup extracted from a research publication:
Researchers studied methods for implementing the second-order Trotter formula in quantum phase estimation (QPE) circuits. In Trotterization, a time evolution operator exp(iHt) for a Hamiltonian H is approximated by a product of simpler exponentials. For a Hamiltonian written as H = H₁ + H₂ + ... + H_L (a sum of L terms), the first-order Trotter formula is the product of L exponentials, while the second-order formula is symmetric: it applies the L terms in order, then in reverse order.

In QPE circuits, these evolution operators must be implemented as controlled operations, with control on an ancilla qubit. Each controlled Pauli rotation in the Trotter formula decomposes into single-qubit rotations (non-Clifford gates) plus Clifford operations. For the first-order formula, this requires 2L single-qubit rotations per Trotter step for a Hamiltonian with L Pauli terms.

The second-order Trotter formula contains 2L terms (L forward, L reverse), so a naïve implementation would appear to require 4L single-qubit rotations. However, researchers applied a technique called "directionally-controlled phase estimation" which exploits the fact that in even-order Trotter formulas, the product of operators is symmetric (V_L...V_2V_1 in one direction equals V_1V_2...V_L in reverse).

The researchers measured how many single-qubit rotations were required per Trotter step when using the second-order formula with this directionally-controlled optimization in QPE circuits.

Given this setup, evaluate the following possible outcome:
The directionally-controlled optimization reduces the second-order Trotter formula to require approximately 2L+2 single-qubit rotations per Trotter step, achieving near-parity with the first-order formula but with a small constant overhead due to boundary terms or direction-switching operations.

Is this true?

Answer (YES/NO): NO